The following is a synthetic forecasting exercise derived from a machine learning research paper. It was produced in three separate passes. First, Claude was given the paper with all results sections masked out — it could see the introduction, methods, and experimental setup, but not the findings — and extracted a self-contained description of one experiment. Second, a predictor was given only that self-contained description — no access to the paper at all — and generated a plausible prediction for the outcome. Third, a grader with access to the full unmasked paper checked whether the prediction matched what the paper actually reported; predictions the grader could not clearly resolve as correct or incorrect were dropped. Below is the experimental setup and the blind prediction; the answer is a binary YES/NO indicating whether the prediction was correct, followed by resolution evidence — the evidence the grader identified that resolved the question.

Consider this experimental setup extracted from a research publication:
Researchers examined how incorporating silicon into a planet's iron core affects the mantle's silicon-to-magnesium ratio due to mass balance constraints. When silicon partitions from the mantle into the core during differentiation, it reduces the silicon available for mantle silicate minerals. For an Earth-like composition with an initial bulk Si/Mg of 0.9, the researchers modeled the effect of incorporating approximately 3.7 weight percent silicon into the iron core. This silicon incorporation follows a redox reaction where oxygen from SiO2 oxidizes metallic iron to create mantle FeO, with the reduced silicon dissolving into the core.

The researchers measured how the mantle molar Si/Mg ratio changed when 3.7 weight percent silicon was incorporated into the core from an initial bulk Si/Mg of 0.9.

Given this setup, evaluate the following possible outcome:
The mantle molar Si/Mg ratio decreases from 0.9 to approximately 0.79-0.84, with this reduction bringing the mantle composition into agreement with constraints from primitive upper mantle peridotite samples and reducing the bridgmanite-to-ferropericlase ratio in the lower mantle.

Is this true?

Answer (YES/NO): NO